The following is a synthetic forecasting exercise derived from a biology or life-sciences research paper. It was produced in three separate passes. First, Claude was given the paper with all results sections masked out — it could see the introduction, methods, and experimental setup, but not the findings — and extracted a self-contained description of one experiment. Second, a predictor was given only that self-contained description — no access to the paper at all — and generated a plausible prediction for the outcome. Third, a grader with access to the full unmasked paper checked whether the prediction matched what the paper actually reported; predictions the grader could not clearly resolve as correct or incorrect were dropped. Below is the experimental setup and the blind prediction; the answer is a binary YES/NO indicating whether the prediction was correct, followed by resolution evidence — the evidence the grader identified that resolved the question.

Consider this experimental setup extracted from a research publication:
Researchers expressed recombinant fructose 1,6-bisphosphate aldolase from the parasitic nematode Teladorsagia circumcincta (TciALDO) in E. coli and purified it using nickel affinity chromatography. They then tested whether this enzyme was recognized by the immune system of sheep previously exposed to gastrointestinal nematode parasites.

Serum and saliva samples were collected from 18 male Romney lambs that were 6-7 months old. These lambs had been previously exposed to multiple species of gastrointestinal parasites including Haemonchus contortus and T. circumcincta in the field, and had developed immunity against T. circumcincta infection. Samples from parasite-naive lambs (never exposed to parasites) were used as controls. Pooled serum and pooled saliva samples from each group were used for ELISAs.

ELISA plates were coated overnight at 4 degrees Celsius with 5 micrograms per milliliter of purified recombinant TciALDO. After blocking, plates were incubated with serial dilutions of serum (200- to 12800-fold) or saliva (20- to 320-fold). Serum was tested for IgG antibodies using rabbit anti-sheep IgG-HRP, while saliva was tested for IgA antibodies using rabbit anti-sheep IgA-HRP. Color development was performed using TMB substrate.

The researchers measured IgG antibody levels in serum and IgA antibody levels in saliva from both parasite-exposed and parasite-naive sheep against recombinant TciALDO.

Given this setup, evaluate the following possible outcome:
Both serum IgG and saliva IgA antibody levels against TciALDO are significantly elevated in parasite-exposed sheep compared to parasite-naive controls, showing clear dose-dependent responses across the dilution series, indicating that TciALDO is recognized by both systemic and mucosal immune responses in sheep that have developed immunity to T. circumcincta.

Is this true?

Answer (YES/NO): YES